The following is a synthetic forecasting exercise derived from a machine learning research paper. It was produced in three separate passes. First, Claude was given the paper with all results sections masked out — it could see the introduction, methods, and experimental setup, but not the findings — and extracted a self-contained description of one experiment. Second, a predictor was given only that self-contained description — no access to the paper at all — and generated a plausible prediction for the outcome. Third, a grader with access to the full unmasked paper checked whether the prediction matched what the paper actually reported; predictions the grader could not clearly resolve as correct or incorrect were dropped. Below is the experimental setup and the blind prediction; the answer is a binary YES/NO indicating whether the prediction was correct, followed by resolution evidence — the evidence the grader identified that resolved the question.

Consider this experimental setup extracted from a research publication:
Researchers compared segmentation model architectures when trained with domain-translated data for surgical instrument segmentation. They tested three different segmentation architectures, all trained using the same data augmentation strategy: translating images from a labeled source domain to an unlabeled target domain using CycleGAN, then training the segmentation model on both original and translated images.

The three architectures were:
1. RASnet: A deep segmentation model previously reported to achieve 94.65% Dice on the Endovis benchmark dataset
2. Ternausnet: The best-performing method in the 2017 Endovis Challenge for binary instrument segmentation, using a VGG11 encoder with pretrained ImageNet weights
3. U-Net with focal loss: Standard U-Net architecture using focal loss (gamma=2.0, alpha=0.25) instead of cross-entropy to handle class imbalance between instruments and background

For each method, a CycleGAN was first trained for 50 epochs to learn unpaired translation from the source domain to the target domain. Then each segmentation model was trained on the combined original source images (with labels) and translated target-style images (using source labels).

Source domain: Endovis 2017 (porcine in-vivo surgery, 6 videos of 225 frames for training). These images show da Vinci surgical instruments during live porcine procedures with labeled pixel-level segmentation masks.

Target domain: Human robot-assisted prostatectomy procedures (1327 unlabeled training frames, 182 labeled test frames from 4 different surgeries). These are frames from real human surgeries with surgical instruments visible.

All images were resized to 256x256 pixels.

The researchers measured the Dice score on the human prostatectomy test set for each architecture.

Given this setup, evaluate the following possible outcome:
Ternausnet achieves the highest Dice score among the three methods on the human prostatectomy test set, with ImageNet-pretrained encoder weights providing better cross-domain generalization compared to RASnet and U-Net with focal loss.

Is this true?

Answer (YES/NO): YES